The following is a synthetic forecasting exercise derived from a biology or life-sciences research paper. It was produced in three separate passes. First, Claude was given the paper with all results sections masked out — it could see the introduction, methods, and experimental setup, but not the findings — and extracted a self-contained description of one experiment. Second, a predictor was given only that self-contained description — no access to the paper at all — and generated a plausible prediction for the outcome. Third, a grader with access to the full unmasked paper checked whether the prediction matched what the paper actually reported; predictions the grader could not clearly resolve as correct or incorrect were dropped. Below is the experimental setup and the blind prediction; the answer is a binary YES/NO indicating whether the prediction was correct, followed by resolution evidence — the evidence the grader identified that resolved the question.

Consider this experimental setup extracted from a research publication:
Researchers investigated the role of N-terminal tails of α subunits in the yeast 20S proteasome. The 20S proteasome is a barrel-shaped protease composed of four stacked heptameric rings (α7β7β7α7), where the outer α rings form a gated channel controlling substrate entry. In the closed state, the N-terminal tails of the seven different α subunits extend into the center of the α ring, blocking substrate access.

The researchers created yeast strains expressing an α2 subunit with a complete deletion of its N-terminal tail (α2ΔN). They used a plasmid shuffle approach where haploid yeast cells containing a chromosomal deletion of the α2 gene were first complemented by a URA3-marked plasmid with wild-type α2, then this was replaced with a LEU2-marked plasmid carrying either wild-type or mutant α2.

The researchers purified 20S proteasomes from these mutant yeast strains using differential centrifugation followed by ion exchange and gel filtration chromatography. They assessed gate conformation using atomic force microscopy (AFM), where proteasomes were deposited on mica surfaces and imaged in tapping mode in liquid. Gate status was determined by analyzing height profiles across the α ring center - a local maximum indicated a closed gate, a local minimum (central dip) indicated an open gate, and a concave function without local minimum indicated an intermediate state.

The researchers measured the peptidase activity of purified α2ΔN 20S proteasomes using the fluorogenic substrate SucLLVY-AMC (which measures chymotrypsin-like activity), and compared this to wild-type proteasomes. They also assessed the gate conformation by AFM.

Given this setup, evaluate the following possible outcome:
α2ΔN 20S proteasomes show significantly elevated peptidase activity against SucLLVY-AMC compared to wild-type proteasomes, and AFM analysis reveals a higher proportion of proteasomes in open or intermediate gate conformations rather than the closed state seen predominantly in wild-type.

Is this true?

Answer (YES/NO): YES